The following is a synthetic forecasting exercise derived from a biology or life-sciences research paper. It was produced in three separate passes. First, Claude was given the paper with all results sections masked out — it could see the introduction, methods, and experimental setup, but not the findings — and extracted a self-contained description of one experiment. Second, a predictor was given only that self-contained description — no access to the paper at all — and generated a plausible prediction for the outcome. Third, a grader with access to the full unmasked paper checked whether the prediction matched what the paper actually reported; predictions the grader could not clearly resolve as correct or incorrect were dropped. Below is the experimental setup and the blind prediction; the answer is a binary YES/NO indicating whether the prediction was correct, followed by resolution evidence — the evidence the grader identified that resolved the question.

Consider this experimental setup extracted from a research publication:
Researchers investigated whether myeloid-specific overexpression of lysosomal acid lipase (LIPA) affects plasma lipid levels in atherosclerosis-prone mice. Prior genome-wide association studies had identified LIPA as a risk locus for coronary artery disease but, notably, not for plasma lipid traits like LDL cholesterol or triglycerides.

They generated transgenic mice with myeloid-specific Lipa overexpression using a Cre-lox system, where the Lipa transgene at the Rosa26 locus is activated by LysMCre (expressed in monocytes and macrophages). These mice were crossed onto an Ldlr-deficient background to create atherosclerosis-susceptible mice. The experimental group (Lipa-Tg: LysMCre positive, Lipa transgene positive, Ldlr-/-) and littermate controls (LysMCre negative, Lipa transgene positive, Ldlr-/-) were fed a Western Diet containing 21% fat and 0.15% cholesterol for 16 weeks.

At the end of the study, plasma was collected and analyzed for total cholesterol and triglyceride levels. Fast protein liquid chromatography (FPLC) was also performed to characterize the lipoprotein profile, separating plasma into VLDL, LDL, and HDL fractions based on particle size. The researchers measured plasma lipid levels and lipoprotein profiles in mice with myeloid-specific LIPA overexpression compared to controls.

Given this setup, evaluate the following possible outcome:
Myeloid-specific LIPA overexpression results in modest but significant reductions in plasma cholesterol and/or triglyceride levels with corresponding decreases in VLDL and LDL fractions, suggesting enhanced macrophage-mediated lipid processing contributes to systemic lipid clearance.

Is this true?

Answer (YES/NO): NO